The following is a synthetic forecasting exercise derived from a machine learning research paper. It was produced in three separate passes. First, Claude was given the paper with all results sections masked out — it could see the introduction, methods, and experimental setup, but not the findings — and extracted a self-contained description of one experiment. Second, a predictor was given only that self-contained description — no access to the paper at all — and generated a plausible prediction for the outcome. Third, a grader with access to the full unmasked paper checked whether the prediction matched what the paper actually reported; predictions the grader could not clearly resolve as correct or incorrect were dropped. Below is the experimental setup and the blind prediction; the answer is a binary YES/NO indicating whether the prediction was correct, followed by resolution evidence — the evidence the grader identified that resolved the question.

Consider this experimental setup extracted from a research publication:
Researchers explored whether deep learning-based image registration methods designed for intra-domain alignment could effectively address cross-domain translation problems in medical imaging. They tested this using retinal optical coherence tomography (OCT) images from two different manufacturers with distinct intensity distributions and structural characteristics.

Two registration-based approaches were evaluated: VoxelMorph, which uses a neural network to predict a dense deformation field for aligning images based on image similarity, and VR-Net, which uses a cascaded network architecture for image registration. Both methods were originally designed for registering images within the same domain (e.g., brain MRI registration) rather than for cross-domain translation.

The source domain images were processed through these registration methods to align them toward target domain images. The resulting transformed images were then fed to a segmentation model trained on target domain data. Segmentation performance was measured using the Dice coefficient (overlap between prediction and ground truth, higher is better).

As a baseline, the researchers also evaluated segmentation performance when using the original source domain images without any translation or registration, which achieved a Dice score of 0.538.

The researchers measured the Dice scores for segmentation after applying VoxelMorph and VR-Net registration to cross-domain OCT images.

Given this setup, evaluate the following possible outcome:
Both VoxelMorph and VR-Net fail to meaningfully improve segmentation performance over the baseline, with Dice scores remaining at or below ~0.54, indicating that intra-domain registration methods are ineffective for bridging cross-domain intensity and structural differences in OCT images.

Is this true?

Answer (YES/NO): YES